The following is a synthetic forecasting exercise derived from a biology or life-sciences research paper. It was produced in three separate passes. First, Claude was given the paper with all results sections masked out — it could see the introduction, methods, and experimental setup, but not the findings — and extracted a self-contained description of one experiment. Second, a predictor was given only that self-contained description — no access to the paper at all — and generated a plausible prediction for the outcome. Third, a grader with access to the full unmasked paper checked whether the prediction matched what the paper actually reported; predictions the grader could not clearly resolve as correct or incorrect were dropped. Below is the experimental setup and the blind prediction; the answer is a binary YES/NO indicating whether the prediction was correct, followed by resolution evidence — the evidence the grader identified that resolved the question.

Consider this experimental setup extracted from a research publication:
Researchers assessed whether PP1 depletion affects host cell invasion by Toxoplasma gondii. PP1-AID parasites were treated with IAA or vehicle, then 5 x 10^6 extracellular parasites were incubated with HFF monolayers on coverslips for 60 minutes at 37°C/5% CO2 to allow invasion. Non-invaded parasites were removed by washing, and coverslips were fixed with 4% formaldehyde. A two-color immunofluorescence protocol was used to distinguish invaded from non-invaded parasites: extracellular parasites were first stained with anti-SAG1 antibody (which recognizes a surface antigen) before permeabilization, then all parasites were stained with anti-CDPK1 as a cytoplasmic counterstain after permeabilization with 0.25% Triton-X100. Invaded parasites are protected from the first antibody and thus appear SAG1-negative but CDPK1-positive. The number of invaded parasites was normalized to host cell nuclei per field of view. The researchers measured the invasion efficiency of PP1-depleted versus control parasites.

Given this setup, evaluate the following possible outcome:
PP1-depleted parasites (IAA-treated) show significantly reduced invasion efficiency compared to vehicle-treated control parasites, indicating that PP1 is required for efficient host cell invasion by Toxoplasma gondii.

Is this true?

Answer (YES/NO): NO